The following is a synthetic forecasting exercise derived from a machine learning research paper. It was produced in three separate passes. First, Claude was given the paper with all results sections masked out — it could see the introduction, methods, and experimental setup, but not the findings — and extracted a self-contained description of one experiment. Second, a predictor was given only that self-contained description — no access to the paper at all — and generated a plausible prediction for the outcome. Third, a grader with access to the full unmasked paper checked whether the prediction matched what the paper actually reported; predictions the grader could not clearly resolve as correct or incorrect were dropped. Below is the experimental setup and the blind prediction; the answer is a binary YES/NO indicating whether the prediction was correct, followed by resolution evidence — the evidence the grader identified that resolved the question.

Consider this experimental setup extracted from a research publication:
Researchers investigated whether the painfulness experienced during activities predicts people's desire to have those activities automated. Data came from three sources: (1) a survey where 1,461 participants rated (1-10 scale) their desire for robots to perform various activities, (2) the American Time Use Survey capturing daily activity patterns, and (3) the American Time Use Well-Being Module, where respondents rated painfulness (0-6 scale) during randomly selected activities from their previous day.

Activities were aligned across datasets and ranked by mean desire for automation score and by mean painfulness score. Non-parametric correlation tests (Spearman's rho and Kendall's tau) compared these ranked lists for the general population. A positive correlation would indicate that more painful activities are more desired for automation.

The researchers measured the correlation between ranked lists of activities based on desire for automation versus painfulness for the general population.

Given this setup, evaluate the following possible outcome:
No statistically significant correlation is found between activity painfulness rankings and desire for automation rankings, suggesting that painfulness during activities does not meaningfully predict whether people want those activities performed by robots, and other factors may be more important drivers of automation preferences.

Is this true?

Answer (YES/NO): NO